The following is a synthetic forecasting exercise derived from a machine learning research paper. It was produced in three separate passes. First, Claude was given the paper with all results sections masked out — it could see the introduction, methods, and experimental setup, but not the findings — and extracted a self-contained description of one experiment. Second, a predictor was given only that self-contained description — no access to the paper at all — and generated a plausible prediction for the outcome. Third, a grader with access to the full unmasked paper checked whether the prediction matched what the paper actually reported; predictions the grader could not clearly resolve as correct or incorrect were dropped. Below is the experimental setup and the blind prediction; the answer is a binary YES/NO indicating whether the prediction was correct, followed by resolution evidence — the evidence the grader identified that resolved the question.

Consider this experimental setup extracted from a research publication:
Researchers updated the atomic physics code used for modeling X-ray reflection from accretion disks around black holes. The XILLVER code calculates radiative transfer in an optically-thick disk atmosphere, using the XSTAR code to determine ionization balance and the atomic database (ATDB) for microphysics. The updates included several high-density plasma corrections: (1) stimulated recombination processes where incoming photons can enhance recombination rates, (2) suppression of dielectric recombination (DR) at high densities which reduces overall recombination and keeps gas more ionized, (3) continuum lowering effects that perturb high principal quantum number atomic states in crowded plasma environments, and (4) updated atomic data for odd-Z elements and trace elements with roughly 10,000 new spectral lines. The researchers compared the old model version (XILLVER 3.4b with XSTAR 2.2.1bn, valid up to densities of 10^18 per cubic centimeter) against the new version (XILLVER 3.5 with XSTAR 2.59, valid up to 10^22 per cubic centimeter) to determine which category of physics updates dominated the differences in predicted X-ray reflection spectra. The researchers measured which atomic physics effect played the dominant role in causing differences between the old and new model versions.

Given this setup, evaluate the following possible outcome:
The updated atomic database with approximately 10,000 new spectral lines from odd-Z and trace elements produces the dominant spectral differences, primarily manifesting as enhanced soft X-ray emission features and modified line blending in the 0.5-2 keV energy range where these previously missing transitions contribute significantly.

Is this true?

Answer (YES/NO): NO